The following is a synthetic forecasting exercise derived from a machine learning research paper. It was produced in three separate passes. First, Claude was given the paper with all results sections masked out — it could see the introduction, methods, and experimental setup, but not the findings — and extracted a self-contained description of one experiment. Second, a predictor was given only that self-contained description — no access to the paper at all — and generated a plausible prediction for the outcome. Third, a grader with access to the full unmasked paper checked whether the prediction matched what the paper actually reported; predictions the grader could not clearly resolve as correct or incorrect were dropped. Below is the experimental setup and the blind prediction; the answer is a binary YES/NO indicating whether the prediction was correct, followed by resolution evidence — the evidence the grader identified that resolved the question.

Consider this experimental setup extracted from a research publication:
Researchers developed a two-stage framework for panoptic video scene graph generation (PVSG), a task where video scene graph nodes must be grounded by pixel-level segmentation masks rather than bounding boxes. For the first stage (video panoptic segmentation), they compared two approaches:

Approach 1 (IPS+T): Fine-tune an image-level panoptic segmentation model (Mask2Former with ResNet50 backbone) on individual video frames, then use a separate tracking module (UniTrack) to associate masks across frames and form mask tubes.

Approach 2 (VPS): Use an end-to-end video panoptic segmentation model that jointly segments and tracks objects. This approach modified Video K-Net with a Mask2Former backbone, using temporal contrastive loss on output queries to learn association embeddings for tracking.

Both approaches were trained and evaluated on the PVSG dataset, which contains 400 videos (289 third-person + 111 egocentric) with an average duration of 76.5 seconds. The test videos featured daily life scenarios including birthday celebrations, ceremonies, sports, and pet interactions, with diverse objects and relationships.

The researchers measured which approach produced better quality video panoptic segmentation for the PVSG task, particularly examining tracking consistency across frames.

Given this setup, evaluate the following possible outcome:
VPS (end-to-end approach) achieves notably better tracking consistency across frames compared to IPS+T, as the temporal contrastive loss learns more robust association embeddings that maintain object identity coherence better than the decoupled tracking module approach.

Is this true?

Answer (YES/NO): NO